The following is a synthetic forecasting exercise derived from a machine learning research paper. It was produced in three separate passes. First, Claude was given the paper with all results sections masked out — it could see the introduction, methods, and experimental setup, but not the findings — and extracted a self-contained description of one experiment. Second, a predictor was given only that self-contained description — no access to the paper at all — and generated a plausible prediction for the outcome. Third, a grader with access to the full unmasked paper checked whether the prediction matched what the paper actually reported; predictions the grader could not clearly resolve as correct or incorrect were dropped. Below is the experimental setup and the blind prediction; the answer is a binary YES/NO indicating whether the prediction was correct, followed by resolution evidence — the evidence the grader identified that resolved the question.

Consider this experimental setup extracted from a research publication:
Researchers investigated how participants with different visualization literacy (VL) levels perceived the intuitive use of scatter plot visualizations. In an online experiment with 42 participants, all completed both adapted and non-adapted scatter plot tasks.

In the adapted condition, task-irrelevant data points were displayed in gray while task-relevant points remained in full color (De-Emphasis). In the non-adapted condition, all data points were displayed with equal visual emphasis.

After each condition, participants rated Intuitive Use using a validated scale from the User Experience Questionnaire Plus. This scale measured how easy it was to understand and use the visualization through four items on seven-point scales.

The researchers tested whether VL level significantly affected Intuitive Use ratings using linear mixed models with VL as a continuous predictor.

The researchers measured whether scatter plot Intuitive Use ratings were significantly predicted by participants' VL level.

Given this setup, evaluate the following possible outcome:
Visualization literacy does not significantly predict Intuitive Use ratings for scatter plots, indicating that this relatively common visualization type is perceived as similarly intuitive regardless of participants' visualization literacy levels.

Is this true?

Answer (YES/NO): YES